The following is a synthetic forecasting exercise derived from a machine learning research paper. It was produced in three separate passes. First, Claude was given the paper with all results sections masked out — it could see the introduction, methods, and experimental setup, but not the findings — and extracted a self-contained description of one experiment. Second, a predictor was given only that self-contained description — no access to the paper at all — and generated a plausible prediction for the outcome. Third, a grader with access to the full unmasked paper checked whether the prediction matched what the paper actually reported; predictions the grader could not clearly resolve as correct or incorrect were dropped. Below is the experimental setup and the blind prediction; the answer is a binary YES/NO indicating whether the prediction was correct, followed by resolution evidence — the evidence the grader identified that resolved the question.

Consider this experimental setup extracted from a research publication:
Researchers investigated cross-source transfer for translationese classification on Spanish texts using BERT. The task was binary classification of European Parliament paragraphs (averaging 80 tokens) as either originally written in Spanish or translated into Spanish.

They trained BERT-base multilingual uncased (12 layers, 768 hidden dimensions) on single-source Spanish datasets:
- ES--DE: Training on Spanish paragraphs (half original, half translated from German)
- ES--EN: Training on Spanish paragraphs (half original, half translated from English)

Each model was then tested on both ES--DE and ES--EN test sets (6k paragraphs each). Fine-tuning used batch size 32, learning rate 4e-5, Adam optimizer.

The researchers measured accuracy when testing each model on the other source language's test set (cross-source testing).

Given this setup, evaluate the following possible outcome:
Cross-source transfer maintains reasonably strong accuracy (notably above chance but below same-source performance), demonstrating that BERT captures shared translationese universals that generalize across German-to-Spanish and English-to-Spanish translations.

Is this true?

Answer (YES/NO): YES